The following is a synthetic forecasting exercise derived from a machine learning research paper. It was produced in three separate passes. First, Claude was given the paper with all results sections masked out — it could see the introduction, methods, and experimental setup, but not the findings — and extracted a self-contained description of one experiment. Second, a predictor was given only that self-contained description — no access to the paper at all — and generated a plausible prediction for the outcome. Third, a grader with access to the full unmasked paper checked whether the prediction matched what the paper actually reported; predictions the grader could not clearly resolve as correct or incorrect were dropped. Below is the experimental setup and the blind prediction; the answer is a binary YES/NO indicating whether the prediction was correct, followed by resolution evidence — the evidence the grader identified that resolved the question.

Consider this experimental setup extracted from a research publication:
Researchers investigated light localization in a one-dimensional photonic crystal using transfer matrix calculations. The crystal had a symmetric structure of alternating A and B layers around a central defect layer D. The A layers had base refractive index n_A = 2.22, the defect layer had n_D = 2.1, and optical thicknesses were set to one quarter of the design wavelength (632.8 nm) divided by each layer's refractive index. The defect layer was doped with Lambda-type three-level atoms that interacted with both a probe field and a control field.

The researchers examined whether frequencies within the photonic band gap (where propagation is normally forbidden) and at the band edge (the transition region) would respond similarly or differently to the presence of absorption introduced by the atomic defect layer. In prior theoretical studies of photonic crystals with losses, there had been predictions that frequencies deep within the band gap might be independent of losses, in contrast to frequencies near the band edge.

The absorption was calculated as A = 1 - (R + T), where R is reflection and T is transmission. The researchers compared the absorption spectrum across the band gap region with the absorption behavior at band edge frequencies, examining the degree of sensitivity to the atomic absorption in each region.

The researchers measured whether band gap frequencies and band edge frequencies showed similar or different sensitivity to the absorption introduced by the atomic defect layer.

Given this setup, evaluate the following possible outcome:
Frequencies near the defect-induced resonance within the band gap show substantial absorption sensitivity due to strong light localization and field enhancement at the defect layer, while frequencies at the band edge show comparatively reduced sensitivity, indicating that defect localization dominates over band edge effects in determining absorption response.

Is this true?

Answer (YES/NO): NO